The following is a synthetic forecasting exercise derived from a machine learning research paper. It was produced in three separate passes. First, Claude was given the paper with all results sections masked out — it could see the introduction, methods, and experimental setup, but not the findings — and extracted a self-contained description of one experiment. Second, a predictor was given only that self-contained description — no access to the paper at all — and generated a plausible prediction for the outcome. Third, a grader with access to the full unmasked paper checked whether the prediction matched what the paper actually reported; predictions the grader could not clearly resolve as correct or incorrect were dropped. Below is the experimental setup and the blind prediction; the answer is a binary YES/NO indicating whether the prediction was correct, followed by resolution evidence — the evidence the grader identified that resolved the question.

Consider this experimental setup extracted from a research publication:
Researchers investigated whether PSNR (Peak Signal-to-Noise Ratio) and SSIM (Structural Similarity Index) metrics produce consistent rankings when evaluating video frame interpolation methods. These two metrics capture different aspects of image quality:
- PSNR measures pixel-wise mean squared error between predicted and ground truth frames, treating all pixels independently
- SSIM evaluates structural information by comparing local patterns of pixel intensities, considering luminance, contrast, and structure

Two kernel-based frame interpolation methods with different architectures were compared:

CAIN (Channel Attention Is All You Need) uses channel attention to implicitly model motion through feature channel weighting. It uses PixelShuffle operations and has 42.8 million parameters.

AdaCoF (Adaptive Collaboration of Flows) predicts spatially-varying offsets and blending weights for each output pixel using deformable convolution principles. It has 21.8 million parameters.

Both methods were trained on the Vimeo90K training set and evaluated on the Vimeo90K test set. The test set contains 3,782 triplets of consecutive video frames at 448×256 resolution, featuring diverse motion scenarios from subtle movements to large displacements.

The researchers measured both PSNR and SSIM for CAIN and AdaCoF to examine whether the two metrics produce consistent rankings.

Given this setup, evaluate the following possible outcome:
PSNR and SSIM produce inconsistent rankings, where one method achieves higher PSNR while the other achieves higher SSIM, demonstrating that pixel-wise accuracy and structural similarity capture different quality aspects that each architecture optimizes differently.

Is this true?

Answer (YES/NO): NO